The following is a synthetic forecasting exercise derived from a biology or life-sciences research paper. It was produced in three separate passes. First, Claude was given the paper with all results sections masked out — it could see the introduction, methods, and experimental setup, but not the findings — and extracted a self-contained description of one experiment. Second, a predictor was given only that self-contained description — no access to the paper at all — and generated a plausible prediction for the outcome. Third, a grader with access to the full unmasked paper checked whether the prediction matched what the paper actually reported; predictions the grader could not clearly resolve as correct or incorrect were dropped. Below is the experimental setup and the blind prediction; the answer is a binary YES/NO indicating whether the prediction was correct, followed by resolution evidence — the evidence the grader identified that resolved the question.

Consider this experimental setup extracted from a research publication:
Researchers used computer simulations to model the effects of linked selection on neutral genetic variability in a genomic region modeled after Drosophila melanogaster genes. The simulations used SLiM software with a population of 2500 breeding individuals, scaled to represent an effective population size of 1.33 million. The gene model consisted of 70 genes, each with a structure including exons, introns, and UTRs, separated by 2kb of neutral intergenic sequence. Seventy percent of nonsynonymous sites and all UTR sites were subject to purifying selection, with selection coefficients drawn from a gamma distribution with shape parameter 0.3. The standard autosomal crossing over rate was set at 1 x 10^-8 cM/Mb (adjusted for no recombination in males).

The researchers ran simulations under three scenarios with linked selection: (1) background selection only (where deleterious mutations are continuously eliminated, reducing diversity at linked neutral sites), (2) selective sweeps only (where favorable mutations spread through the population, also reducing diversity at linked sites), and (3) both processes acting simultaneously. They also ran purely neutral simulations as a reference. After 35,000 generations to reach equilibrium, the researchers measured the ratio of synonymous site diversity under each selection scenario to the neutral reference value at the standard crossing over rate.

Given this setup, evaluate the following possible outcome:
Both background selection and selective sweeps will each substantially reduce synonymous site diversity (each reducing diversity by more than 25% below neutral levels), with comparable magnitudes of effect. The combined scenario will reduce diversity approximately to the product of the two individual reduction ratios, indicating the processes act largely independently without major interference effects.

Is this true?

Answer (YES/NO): NO